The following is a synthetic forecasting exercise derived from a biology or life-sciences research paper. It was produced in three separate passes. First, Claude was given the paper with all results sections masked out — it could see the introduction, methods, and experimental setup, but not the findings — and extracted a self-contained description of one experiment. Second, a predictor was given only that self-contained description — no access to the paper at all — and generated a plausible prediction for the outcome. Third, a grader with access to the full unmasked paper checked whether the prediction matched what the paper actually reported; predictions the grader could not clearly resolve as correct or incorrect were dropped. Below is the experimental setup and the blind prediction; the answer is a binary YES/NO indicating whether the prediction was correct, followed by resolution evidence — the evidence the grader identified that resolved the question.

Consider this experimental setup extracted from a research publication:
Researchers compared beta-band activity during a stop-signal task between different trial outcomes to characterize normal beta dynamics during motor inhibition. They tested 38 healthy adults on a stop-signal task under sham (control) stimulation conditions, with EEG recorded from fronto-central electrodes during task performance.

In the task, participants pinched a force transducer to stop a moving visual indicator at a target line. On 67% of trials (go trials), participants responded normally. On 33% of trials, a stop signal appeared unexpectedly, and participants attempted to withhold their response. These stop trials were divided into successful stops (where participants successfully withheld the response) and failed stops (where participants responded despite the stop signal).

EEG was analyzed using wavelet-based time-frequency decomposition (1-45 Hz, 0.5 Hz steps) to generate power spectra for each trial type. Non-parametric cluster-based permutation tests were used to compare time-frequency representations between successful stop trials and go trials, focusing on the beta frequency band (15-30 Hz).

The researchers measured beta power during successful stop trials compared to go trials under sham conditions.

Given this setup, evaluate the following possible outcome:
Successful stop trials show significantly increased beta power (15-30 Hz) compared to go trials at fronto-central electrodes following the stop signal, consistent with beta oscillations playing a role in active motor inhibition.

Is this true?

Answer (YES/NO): NO